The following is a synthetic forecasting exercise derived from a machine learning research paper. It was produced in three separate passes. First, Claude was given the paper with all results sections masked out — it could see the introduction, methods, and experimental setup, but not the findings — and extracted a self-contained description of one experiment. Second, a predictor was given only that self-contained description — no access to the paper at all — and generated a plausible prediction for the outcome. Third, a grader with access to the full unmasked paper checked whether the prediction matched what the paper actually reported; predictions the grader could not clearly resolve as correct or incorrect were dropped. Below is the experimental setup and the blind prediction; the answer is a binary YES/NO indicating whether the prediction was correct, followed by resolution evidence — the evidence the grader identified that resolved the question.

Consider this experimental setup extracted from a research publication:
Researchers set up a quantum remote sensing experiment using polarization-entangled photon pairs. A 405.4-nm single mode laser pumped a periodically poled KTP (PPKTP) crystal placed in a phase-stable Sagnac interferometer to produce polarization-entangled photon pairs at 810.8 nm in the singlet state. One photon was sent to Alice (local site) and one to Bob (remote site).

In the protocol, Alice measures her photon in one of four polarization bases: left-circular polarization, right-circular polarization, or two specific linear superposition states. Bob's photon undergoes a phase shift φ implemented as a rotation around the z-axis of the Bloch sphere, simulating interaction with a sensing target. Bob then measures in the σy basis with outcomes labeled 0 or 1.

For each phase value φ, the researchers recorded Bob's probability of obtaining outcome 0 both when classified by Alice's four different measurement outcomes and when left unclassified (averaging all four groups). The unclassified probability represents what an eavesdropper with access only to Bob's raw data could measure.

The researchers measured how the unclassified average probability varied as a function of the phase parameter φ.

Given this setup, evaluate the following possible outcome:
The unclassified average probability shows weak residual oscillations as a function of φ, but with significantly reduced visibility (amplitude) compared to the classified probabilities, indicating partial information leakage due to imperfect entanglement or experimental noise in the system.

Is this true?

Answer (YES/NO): YES